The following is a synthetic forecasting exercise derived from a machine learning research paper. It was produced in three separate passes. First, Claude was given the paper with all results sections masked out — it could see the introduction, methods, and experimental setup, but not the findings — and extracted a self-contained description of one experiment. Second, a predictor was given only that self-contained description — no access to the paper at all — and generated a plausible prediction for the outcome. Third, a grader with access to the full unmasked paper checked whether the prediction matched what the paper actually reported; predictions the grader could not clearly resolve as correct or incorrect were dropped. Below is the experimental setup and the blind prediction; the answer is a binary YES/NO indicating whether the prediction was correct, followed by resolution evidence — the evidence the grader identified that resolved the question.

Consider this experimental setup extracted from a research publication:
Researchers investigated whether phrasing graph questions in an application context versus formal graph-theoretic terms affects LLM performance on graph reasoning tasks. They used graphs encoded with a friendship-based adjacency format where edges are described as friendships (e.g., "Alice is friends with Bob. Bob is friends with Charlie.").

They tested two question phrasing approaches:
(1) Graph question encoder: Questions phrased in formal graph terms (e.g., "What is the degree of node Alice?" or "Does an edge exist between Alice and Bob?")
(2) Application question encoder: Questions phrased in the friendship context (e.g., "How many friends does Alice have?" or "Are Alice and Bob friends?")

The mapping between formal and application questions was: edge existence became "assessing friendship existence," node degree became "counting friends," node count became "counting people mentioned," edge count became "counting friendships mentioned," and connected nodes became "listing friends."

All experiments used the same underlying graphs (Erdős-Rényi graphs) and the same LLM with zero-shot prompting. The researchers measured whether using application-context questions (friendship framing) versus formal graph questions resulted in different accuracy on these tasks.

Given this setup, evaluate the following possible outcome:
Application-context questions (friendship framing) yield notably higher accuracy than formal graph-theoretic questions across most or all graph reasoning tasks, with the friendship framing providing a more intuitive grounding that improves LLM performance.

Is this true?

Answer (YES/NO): YES